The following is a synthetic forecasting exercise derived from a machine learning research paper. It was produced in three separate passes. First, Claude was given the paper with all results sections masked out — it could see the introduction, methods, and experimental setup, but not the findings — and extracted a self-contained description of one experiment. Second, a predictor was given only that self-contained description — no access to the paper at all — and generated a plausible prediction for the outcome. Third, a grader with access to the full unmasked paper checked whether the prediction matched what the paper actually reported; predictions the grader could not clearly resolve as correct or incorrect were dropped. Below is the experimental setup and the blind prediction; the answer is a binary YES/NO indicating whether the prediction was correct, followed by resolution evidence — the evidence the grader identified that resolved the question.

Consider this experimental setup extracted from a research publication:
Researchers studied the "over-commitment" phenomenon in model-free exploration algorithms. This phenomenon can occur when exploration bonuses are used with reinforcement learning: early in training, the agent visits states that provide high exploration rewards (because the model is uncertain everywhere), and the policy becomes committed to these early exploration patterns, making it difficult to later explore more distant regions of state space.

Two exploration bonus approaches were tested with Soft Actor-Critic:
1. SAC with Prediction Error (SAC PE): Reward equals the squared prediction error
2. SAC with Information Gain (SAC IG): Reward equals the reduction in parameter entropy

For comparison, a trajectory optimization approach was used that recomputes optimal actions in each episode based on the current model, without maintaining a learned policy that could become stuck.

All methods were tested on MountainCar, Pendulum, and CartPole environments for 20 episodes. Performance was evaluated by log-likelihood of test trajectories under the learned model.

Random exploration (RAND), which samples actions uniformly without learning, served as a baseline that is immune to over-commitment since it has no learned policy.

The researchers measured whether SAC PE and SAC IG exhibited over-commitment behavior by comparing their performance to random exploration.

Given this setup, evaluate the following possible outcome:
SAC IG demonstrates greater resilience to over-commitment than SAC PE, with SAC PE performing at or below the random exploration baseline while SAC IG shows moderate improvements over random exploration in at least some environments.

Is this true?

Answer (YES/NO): NO